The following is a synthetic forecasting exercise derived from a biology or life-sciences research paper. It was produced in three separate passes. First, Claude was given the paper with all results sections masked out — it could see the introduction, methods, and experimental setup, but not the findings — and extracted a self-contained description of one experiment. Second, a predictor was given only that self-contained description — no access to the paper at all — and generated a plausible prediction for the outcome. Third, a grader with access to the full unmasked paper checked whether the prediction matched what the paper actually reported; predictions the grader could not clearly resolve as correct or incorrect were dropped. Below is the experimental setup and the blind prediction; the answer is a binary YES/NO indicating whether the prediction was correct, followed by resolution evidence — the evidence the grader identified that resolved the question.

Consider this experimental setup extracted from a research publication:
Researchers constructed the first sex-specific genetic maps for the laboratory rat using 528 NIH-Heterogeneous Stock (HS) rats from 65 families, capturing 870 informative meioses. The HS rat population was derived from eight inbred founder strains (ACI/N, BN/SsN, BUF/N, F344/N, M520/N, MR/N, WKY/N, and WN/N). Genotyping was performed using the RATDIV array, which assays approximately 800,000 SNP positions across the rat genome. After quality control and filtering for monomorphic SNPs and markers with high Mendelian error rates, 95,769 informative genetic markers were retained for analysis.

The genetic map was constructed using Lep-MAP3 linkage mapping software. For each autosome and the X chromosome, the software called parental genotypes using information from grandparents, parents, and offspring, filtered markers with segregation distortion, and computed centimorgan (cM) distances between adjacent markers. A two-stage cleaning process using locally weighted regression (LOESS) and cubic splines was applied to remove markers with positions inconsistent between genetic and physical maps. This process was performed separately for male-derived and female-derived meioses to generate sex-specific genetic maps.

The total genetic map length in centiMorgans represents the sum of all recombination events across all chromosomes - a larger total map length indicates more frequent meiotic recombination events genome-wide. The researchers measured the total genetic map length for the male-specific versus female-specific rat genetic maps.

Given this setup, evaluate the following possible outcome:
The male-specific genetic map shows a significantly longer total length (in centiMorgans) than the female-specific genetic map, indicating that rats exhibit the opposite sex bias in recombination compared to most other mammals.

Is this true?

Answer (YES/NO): NO